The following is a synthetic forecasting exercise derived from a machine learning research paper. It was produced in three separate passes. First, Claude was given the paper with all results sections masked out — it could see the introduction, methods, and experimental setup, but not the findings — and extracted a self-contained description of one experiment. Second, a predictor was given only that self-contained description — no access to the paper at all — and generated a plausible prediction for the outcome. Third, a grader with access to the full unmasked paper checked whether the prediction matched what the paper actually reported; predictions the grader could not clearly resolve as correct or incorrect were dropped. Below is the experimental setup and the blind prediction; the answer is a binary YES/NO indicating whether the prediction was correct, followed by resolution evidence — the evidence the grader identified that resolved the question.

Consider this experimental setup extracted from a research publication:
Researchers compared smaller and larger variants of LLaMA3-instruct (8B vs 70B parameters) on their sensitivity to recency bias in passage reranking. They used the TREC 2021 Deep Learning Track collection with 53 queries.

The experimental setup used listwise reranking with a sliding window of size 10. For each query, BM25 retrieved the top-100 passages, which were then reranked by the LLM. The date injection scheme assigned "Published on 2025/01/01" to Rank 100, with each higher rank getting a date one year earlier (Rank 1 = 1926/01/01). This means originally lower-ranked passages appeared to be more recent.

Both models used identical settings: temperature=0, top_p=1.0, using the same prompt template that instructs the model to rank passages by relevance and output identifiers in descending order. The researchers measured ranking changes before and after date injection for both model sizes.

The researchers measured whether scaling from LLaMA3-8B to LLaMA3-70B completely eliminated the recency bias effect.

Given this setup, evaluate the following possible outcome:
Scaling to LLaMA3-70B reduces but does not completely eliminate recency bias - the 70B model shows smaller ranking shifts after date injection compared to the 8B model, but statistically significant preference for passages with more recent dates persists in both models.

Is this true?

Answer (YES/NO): YES